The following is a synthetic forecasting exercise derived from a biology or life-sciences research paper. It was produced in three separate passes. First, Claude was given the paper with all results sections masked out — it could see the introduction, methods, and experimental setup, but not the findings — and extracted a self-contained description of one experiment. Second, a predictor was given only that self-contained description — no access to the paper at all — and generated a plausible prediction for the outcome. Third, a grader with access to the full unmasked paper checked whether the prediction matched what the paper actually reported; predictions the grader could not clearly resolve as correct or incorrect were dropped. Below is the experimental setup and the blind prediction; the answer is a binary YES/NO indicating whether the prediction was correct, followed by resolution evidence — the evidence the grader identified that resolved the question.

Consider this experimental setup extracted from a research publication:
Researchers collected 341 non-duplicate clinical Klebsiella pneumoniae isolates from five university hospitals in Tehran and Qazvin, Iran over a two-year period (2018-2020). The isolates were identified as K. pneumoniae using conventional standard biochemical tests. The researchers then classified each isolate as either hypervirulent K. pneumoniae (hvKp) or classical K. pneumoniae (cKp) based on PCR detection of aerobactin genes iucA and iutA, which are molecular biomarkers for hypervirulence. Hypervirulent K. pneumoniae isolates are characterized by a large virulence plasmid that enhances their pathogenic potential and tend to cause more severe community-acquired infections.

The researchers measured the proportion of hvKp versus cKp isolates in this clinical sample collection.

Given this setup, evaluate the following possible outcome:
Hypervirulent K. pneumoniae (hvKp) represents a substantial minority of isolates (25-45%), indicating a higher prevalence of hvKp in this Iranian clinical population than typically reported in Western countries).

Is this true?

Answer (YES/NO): YES